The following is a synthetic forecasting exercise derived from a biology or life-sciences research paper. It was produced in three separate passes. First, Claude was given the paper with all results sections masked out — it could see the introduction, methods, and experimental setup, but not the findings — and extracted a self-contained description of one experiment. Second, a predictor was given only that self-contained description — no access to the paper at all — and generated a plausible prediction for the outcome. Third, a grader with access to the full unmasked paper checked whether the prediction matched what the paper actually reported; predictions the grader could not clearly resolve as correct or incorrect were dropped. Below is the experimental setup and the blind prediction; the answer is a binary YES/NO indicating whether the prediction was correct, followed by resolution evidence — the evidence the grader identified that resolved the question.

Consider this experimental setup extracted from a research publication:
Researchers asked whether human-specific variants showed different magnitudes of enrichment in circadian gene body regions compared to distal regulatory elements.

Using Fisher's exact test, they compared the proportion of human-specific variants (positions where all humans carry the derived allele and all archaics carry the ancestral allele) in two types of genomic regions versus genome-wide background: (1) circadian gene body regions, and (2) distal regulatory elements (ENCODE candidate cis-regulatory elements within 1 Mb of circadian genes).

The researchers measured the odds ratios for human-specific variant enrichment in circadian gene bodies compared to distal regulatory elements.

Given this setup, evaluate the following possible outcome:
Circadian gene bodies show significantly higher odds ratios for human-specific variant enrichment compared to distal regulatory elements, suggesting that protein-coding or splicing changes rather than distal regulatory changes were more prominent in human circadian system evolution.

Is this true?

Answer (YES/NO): YES